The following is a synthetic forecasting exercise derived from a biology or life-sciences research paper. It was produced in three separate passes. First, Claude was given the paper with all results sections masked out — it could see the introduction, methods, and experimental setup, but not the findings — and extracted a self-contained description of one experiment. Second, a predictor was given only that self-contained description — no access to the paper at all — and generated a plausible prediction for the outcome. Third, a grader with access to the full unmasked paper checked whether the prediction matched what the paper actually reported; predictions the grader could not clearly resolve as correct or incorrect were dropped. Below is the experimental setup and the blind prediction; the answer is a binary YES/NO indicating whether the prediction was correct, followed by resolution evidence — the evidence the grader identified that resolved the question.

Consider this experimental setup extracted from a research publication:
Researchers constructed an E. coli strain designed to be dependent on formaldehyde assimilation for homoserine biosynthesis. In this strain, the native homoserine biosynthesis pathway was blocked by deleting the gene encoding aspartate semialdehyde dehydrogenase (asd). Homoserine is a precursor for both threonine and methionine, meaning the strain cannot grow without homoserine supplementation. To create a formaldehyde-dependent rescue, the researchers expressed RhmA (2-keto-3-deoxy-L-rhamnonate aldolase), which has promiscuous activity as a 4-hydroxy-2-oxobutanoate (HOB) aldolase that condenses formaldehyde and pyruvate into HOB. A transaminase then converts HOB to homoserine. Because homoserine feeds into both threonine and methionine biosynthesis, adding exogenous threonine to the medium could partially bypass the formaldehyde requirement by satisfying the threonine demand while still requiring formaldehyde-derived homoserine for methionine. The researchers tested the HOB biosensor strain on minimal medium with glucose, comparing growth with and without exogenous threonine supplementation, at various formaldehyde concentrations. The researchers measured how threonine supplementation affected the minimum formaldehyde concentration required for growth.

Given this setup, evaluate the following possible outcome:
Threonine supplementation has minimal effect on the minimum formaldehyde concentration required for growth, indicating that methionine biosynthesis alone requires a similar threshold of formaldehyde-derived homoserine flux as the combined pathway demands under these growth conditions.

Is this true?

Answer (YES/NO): NO